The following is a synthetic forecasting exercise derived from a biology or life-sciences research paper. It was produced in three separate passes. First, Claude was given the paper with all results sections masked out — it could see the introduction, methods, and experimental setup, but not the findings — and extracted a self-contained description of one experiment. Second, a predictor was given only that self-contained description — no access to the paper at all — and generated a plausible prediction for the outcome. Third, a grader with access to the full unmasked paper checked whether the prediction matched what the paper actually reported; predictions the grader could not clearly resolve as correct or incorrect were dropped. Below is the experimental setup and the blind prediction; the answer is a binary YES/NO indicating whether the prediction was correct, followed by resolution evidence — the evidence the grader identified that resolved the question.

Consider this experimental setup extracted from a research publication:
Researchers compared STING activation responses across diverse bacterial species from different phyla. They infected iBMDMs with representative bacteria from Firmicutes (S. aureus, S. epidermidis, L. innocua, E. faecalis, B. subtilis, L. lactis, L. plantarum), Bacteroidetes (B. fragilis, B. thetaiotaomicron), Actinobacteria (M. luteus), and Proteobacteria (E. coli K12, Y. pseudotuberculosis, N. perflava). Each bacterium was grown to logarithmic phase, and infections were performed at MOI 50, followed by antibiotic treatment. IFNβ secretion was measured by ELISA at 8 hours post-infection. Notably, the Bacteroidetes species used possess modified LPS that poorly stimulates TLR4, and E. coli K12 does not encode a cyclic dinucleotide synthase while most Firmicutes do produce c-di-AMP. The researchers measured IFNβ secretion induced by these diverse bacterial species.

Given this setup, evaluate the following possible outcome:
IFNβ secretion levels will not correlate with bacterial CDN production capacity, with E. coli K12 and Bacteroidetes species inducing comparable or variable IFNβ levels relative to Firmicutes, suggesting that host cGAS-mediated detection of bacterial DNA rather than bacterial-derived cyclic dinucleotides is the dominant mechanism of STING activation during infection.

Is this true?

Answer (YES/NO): NO